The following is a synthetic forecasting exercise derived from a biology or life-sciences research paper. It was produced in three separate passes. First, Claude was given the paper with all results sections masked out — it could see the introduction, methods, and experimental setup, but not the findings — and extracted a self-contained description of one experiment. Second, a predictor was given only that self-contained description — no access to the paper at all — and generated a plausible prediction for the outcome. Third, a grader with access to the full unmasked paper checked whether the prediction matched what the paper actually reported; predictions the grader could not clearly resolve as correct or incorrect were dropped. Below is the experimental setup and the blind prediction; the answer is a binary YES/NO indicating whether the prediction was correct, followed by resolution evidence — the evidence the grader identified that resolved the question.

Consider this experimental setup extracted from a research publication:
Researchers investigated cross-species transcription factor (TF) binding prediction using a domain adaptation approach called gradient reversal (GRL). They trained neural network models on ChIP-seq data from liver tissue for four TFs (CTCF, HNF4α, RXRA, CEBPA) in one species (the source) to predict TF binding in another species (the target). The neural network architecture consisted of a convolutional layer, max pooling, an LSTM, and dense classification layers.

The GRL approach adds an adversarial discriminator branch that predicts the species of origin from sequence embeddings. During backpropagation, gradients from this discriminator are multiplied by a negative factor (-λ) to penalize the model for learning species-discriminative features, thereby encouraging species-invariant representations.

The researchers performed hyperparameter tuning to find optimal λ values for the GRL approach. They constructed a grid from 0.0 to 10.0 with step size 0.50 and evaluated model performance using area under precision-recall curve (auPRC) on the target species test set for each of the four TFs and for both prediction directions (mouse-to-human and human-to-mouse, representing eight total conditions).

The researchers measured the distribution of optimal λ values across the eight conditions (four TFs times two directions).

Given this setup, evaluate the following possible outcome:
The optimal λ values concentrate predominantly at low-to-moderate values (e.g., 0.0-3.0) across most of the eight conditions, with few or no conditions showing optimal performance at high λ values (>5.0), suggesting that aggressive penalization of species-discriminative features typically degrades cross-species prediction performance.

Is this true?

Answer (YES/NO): NO